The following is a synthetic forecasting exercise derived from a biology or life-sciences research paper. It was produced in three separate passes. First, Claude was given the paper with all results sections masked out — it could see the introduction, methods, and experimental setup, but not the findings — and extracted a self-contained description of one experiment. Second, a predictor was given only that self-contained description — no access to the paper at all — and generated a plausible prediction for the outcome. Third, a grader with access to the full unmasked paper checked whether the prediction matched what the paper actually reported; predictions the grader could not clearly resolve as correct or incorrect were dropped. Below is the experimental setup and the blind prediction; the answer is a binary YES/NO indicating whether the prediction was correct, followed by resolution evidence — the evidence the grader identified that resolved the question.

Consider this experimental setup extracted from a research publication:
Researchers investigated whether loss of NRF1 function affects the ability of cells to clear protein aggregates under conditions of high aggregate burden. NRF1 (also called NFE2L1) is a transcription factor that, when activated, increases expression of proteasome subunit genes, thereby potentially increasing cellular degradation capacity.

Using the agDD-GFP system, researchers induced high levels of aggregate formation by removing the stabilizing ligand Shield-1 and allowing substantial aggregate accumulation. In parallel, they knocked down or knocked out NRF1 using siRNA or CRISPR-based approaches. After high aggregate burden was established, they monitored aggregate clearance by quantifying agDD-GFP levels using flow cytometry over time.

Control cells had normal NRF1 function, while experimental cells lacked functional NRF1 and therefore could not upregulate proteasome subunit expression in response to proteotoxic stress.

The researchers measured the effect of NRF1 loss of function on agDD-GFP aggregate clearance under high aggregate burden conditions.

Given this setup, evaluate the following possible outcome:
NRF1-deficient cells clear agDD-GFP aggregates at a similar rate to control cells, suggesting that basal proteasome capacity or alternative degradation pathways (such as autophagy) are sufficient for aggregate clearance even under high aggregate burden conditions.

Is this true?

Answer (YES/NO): NO